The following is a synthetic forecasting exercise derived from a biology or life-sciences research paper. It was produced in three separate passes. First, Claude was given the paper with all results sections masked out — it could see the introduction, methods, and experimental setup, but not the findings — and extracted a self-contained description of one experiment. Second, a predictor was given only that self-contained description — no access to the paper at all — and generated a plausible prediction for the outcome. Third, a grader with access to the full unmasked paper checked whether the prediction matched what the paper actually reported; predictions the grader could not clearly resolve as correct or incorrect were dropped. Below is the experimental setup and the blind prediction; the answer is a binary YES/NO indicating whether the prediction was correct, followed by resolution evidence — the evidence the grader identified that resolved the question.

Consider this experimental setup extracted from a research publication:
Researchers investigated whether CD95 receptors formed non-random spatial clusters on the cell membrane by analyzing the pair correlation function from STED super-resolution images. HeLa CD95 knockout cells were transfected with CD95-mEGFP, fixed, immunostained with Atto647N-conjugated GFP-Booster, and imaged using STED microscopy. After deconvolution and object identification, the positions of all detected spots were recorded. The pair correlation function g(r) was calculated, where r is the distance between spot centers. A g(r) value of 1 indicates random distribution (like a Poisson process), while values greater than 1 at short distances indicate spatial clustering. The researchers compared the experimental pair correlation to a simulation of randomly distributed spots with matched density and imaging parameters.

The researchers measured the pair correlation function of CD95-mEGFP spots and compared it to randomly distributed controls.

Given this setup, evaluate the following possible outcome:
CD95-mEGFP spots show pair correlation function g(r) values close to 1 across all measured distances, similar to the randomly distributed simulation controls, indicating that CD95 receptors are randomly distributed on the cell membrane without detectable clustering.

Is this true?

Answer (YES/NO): NO